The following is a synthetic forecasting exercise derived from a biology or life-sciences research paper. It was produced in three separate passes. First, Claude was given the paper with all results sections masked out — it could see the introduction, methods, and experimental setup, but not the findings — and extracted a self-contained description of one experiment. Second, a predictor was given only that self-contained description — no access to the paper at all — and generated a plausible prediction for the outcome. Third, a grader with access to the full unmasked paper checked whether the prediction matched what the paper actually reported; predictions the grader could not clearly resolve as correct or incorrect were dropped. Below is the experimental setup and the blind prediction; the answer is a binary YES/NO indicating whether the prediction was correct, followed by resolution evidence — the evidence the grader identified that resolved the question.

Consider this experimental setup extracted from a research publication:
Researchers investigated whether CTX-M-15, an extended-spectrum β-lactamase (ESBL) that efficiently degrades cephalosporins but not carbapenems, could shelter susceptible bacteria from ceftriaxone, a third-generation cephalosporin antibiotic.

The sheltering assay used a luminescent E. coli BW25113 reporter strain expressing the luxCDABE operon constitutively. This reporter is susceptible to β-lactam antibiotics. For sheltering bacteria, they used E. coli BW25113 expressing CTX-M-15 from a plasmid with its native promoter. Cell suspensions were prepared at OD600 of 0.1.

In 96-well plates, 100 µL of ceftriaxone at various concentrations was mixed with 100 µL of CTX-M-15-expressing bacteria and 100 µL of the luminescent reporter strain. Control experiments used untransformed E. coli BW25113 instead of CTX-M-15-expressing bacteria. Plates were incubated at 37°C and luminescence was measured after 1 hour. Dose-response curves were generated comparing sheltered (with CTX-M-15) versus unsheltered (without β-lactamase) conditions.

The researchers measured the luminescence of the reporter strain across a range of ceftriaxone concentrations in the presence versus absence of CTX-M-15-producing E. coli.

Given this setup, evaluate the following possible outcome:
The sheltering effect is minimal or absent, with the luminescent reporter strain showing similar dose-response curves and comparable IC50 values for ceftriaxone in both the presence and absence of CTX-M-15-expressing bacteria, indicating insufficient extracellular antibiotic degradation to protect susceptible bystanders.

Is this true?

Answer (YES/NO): NO